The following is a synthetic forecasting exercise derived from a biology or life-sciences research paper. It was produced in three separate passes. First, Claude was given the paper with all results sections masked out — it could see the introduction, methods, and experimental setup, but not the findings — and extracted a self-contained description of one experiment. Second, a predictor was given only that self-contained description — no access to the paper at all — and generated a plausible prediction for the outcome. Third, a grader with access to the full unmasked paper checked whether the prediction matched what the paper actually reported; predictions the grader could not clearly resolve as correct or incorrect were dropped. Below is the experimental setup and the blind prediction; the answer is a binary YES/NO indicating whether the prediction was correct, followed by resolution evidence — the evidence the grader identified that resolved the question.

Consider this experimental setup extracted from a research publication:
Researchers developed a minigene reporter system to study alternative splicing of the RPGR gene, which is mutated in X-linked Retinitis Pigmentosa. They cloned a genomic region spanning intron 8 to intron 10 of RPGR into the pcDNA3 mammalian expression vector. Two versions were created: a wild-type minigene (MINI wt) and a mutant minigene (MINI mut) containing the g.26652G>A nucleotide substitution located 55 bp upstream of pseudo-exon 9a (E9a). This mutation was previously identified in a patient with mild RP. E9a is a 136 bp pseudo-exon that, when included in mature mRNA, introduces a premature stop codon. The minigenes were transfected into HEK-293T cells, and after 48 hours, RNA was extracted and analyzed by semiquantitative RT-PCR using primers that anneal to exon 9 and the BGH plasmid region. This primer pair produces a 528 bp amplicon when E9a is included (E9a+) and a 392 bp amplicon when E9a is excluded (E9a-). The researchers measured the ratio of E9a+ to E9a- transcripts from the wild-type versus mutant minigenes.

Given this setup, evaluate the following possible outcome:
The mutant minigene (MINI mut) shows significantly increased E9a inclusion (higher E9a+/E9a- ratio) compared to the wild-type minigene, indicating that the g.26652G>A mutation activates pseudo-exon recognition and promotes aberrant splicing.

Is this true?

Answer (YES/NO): YES